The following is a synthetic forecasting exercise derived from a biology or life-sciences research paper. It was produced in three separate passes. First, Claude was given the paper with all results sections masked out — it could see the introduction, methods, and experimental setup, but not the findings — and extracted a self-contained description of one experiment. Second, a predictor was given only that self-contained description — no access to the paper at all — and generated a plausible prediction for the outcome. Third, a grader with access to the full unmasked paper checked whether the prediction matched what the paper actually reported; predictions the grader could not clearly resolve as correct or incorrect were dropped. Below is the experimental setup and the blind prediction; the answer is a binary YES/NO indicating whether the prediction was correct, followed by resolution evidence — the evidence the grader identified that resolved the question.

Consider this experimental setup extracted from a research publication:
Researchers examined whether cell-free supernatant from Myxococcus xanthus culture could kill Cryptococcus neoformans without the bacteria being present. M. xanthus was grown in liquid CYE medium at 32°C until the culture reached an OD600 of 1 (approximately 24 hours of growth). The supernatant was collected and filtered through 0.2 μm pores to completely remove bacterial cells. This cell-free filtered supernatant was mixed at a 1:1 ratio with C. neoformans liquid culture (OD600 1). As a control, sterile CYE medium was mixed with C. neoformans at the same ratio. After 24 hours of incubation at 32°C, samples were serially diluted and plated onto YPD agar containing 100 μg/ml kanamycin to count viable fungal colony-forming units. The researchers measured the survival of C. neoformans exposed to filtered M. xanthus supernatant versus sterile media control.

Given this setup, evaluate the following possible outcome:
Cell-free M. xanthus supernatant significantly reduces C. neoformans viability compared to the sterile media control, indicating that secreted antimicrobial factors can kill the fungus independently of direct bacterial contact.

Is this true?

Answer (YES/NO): YES